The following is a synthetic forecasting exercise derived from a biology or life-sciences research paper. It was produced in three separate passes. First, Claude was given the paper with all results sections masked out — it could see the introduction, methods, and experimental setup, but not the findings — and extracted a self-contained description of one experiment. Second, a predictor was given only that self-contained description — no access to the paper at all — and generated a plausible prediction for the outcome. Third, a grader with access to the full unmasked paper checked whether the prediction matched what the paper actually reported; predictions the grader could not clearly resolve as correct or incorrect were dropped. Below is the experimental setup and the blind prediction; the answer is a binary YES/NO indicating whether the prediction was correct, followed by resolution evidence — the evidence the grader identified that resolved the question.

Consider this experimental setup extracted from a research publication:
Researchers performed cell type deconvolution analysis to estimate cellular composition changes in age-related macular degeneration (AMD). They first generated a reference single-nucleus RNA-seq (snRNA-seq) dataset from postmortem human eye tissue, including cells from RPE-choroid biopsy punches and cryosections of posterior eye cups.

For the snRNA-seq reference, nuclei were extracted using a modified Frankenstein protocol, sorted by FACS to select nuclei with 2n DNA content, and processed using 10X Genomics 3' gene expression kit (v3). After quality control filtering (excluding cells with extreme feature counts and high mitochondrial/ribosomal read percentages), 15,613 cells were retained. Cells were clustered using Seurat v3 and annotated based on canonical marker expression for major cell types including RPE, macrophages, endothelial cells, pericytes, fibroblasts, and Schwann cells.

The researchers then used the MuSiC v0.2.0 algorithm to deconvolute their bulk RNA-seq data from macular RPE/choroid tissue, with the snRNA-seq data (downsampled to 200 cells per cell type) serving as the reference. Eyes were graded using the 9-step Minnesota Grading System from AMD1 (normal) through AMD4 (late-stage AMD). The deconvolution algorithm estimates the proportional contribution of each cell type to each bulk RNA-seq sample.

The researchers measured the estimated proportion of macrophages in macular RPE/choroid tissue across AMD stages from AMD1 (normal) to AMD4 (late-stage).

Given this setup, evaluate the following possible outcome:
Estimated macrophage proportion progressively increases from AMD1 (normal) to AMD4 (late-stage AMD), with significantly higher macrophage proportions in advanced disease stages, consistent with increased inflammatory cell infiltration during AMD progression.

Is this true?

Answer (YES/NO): NO